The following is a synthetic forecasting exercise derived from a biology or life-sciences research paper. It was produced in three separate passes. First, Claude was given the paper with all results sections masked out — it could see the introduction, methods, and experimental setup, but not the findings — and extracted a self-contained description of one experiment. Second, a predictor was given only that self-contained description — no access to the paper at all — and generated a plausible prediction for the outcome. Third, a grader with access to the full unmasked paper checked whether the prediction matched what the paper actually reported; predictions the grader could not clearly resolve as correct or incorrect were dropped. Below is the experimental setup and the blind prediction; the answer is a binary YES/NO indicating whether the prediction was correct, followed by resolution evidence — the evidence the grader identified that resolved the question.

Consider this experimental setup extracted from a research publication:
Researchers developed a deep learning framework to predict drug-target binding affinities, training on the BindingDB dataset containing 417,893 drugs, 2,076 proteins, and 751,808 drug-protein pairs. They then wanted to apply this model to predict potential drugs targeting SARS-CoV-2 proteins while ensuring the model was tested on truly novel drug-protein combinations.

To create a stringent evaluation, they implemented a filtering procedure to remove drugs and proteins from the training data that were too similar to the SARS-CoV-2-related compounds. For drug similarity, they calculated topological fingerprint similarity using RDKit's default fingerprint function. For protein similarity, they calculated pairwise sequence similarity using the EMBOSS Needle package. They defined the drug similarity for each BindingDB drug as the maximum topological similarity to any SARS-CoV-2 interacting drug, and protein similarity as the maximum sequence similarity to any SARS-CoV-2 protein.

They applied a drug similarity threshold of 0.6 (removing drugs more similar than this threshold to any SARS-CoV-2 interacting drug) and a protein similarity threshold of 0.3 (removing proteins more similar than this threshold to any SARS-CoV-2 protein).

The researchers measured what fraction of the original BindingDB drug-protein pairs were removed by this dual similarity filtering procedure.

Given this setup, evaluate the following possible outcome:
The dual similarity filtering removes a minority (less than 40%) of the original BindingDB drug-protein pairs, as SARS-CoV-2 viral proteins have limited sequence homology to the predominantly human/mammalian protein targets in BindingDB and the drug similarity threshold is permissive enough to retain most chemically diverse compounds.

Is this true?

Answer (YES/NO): YES